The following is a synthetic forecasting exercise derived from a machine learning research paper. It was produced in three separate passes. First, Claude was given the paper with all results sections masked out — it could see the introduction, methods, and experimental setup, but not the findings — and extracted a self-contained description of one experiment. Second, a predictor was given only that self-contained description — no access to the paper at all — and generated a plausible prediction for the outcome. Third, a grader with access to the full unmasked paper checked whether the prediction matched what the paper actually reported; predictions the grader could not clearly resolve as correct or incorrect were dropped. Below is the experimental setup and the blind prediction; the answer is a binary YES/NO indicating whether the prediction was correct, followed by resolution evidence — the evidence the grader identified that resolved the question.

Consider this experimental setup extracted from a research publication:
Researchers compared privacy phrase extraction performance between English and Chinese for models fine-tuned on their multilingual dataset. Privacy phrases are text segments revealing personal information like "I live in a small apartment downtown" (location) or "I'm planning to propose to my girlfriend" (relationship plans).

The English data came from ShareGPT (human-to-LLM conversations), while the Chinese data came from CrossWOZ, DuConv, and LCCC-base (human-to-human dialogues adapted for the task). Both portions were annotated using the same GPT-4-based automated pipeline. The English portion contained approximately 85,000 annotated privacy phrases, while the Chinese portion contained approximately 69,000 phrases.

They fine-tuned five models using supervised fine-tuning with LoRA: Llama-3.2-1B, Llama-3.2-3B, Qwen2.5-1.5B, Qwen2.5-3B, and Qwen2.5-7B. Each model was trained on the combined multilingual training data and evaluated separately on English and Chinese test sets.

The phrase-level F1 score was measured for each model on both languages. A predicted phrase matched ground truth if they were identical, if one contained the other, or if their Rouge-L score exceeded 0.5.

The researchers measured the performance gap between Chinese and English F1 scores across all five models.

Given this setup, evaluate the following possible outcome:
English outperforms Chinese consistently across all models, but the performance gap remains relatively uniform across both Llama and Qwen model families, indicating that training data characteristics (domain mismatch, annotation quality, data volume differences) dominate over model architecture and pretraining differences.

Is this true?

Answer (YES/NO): NO